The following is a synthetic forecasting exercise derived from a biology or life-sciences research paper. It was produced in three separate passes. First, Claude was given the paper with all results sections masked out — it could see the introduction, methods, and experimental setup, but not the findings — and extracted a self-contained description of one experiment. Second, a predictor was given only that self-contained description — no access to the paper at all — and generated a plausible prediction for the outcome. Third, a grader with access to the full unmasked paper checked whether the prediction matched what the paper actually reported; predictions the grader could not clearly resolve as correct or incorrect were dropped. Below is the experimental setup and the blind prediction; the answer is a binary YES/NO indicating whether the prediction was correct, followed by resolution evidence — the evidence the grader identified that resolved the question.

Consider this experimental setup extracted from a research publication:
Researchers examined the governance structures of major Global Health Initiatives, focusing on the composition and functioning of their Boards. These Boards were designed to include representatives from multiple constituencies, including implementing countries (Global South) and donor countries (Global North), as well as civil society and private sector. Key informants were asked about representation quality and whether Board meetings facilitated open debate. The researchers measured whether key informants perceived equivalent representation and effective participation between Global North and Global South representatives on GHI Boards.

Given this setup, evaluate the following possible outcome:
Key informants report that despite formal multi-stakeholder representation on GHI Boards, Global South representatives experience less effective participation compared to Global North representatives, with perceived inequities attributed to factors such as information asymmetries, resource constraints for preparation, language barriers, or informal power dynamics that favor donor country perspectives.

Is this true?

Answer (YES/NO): YES